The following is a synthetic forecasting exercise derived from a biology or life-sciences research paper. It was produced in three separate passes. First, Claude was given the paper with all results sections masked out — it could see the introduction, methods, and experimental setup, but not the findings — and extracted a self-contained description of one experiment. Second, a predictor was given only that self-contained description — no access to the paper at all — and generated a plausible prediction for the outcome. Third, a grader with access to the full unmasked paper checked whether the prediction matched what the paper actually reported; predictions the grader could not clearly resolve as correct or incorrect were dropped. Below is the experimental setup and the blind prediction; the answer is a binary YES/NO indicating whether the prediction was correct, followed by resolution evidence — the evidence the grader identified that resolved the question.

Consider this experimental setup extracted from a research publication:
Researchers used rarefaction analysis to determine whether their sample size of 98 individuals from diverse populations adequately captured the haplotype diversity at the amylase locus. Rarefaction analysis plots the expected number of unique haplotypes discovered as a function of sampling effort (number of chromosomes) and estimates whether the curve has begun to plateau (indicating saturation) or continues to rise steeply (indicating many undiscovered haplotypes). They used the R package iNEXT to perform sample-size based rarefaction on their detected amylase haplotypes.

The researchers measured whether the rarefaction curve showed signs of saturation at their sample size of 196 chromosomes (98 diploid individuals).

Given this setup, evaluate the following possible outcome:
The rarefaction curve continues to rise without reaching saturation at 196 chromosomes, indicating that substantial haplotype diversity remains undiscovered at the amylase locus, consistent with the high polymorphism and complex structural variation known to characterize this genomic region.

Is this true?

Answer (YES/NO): NO